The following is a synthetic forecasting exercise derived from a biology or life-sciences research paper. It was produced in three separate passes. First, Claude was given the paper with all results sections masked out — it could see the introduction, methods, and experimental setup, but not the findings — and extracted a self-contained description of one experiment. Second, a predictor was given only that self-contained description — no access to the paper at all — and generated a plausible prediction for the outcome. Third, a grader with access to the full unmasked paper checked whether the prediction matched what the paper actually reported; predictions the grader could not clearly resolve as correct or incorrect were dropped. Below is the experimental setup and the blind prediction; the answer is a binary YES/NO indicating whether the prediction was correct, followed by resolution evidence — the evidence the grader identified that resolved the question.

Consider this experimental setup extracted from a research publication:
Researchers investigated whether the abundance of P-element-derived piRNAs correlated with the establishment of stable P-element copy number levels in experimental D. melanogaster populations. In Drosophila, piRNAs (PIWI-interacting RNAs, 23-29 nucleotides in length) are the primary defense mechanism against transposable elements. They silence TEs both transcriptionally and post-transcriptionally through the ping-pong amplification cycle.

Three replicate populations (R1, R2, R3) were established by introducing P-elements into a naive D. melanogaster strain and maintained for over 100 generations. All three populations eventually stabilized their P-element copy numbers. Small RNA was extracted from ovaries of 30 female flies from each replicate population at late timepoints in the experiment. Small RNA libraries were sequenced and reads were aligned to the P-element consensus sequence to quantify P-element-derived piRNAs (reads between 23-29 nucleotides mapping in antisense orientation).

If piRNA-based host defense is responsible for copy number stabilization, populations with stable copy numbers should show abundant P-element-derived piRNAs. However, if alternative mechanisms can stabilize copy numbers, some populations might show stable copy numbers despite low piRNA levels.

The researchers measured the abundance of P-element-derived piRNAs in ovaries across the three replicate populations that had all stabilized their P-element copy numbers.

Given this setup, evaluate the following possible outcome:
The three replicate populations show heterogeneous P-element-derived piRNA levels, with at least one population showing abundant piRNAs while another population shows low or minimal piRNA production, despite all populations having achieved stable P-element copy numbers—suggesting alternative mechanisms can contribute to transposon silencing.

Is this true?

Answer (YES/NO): YES